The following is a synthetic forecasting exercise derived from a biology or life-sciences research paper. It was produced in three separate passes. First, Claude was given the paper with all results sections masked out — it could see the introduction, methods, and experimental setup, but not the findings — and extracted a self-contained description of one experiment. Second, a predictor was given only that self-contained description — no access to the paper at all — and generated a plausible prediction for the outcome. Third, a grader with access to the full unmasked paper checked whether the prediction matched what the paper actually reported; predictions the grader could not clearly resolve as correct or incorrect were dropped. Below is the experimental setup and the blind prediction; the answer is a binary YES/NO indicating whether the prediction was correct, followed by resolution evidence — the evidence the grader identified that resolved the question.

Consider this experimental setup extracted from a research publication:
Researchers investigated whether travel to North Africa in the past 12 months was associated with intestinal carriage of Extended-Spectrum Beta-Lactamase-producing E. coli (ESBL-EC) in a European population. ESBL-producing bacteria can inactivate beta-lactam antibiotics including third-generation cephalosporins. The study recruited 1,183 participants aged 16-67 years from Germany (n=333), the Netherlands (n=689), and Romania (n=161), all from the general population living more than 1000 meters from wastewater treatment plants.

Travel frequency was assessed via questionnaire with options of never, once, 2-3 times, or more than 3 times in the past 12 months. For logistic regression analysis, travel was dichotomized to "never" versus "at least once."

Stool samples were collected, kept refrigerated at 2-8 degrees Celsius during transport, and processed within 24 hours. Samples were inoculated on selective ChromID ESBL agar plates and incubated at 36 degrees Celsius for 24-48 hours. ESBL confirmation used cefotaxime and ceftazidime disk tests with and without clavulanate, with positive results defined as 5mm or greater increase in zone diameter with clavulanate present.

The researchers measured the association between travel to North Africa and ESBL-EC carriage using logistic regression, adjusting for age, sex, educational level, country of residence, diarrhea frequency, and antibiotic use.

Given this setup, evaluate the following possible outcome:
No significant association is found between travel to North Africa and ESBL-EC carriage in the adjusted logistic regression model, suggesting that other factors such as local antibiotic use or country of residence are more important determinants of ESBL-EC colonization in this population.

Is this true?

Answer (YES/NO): NO